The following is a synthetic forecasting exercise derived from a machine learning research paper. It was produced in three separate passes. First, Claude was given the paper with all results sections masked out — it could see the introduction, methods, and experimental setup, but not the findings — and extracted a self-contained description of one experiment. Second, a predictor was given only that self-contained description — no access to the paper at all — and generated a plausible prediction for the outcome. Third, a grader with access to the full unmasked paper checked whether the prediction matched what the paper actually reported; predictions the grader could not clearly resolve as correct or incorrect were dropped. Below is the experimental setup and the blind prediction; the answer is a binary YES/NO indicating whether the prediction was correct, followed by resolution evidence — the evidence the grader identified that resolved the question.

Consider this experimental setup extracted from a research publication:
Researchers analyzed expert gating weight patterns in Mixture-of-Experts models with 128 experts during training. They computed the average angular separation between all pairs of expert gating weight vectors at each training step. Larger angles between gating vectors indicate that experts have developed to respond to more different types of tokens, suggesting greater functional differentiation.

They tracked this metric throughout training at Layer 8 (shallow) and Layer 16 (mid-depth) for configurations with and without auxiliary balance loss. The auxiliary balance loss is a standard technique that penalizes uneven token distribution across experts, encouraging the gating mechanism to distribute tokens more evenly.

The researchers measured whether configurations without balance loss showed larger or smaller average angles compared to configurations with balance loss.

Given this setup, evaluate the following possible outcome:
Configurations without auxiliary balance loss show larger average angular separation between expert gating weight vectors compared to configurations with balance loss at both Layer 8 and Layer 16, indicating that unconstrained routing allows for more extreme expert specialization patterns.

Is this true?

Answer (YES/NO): NO